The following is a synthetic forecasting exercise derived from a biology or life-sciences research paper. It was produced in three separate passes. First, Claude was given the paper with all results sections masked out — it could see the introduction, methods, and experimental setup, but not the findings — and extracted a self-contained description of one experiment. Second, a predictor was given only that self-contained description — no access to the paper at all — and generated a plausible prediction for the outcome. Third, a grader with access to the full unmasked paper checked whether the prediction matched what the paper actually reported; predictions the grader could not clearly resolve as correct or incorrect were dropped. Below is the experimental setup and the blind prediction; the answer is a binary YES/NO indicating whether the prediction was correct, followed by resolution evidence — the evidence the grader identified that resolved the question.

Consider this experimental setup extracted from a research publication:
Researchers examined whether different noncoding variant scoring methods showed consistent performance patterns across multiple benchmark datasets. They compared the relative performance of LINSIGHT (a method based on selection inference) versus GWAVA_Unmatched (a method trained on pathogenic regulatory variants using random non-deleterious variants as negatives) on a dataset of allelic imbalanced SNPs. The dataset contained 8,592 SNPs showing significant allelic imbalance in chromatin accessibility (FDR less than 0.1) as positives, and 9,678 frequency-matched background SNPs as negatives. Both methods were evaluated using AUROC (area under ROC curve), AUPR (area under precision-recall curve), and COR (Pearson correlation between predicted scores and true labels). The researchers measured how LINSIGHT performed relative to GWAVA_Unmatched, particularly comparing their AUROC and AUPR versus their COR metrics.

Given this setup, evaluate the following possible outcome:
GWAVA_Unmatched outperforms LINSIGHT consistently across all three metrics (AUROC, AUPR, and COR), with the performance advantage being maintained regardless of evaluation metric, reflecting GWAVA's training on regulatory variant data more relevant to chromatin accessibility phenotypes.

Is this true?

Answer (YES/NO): NO